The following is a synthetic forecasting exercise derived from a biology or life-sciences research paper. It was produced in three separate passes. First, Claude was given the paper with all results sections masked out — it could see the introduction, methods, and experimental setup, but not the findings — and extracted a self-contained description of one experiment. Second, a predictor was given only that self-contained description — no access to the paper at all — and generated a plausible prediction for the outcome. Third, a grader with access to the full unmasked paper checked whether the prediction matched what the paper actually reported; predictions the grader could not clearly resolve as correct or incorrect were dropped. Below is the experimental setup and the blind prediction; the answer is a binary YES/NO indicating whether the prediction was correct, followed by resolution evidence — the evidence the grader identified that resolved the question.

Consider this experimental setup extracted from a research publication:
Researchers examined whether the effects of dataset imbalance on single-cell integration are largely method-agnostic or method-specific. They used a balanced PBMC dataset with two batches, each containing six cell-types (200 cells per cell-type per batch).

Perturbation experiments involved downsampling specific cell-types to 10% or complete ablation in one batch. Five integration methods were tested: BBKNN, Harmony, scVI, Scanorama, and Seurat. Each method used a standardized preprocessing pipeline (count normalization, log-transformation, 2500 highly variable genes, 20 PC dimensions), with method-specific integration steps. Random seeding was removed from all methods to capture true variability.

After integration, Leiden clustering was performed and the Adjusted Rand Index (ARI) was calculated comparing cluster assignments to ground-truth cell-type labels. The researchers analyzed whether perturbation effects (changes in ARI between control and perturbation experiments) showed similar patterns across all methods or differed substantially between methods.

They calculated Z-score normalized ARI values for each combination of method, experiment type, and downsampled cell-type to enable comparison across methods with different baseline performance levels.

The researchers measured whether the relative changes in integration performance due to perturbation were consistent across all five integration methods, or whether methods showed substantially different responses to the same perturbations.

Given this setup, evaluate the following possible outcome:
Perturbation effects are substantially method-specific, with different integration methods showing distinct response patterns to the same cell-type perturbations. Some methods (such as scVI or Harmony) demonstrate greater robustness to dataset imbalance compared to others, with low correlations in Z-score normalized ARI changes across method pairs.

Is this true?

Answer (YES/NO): NO